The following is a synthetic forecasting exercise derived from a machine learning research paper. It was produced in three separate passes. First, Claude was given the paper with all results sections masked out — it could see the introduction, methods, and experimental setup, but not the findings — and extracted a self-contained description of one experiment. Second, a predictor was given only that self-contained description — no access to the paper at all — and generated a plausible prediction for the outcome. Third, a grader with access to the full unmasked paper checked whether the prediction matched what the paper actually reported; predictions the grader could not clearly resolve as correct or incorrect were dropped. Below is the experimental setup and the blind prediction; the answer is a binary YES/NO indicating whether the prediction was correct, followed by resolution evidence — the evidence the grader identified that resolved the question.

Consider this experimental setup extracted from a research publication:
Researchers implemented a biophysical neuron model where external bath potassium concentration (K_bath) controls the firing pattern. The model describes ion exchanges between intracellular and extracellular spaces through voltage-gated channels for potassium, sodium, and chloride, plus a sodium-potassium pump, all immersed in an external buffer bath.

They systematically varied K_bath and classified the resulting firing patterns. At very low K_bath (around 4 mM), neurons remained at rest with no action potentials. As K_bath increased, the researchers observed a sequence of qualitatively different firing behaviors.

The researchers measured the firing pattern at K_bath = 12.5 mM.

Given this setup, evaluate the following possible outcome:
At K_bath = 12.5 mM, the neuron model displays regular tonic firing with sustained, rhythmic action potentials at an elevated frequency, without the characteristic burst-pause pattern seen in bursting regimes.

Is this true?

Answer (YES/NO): NO